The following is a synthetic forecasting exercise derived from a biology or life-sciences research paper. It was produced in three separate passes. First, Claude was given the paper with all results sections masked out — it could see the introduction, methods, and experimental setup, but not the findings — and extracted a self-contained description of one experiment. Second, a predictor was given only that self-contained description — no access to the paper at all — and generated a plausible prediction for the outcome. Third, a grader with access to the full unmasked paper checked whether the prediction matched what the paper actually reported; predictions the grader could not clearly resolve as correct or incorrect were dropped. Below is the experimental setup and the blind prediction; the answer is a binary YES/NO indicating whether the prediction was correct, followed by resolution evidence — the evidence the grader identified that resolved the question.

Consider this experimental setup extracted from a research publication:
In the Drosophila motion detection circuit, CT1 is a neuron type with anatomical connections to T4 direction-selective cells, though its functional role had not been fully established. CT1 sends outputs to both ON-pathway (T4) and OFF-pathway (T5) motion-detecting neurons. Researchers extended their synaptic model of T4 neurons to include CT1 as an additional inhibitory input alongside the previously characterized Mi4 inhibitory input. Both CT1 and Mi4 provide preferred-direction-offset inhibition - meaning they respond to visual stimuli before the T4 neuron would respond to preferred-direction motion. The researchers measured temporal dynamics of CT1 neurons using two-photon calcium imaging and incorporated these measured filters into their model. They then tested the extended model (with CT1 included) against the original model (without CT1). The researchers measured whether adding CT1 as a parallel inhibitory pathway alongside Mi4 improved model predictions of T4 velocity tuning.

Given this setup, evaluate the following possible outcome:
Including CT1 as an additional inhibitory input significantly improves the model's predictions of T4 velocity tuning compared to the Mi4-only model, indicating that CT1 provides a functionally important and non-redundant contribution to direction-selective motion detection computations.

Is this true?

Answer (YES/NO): NO